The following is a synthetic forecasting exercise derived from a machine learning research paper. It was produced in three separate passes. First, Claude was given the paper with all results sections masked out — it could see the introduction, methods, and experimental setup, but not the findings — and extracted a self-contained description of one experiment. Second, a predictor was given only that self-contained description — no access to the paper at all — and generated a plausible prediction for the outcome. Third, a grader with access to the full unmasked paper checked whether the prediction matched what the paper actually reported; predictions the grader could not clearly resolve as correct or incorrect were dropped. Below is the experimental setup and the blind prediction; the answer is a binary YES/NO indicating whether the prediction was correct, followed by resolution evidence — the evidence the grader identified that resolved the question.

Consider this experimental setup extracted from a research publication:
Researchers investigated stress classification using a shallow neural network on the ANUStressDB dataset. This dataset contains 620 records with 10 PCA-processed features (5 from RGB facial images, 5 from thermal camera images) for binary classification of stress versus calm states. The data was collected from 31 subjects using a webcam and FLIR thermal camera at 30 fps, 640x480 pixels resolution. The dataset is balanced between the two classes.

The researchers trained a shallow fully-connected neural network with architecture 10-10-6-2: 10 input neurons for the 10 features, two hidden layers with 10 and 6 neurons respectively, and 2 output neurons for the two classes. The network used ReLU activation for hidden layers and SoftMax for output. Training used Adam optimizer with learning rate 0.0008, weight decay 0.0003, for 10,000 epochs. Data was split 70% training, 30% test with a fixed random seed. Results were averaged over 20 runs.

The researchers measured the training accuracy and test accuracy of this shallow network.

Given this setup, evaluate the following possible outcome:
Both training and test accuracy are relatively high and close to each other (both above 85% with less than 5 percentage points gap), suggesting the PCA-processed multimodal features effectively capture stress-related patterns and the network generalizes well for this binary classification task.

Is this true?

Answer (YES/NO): NO